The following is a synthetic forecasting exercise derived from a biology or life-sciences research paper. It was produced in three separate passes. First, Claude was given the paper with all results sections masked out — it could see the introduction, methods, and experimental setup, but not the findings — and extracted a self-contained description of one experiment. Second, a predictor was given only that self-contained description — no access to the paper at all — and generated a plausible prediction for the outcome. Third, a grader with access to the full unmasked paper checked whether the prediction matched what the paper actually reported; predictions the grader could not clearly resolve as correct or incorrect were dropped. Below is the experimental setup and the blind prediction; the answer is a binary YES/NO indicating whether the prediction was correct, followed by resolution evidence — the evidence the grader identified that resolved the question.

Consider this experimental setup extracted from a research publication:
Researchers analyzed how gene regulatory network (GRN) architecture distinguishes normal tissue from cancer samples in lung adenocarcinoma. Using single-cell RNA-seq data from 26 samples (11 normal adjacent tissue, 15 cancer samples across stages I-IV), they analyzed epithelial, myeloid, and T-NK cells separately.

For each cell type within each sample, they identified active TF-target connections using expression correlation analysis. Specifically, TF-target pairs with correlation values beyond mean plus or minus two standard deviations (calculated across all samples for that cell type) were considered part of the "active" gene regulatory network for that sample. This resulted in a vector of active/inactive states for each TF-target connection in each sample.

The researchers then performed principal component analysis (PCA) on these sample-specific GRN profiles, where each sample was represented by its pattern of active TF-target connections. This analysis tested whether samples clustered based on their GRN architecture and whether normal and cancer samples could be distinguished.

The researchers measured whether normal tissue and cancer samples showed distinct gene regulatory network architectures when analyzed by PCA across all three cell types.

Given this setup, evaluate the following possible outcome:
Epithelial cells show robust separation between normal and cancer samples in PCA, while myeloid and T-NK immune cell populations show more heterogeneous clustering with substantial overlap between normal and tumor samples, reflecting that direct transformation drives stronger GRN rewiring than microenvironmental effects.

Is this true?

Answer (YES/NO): NO